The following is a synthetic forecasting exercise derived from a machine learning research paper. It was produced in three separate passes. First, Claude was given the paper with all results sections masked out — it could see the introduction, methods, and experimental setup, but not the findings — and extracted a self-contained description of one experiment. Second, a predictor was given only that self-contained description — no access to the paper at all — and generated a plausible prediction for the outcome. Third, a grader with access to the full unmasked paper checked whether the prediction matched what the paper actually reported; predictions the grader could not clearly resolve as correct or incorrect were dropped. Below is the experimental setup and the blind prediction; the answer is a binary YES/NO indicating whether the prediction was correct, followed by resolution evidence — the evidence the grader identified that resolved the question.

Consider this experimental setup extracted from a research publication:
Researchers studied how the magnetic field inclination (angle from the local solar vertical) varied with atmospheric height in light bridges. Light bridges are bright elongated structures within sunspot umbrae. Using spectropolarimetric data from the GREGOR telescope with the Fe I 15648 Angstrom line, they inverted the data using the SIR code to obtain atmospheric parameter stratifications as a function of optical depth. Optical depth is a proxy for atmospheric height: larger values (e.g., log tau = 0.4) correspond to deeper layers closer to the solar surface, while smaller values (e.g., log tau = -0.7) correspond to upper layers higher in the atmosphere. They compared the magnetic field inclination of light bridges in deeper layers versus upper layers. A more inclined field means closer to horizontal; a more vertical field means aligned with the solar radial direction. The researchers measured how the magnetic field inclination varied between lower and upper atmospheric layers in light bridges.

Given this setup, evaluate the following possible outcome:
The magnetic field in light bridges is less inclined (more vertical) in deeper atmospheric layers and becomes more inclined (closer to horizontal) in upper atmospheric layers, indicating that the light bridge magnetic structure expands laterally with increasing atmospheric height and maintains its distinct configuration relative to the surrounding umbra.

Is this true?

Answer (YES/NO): YES